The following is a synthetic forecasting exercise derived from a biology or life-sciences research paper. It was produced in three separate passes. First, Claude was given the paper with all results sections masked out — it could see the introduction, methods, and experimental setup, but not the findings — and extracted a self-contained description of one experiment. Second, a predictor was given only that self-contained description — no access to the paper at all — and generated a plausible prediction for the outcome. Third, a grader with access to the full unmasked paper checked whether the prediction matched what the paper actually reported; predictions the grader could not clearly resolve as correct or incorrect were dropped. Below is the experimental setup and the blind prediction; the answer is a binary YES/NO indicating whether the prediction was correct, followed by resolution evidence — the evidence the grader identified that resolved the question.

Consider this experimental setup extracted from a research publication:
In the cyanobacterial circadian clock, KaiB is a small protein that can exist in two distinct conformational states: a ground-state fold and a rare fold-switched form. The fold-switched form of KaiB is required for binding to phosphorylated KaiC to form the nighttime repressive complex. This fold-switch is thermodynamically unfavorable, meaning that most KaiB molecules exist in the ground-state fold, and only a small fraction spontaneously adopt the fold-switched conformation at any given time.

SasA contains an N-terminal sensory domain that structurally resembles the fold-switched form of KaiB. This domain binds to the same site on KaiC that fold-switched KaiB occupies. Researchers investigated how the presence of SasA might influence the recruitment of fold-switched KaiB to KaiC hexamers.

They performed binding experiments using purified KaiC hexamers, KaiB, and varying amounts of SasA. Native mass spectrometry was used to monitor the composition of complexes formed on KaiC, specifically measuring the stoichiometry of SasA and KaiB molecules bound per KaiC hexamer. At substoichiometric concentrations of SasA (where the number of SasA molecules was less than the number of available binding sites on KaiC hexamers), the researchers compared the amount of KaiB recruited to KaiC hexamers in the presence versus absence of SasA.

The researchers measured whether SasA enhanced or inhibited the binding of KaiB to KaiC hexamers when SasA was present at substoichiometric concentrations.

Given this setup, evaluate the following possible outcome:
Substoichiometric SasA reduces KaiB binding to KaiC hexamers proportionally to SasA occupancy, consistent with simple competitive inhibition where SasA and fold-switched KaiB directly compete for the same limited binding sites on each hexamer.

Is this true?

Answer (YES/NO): NO